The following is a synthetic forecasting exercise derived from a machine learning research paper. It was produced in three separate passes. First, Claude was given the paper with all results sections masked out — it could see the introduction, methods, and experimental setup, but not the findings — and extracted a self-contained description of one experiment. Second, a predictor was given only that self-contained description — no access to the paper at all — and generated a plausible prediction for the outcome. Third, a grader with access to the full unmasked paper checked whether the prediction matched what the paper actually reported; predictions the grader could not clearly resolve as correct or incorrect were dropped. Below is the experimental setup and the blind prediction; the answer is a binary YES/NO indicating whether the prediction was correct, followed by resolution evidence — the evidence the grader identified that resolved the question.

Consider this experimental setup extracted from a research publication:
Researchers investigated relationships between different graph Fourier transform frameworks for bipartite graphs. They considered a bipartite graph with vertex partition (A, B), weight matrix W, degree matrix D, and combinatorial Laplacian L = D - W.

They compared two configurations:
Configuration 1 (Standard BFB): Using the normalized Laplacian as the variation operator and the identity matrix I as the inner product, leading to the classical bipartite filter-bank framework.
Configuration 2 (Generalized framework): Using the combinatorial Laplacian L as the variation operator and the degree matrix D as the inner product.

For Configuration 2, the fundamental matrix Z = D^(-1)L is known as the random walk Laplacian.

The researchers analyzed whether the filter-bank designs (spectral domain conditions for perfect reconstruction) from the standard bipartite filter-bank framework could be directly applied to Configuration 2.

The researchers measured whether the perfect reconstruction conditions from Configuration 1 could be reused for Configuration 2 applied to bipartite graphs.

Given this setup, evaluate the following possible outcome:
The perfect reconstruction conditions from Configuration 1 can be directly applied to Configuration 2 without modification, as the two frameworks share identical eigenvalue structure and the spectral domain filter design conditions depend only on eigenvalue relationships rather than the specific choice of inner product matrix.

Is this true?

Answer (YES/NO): YES